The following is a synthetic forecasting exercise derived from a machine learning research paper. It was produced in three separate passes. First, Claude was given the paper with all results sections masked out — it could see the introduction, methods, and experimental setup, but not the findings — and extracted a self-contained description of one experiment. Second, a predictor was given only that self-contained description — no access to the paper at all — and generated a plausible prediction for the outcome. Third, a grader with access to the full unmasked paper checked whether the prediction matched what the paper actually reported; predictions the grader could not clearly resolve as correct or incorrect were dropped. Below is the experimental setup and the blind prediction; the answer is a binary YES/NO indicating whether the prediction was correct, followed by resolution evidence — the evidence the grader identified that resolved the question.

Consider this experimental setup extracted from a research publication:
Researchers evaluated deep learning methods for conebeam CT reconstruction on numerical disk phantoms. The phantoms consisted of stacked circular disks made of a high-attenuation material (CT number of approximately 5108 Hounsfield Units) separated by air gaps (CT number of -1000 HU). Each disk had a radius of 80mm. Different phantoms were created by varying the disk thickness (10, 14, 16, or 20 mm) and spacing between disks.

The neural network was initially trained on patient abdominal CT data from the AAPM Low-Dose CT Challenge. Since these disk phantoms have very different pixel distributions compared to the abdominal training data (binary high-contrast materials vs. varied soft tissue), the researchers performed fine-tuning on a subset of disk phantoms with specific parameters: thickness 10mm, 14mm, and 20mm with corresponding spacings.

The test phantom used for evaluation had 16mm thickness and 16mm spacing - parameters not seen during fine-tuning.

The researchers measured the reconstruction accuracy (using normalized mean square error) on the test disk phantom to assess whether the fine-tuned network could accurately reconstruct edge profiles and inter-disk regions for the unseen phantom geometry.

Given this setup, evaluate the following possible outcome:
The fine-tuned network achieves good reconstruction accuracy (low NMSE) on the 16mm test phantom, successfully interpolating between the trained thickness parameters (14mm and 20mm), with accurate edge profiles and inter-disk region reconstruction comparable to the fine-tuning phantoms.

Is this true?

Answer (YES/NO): YES